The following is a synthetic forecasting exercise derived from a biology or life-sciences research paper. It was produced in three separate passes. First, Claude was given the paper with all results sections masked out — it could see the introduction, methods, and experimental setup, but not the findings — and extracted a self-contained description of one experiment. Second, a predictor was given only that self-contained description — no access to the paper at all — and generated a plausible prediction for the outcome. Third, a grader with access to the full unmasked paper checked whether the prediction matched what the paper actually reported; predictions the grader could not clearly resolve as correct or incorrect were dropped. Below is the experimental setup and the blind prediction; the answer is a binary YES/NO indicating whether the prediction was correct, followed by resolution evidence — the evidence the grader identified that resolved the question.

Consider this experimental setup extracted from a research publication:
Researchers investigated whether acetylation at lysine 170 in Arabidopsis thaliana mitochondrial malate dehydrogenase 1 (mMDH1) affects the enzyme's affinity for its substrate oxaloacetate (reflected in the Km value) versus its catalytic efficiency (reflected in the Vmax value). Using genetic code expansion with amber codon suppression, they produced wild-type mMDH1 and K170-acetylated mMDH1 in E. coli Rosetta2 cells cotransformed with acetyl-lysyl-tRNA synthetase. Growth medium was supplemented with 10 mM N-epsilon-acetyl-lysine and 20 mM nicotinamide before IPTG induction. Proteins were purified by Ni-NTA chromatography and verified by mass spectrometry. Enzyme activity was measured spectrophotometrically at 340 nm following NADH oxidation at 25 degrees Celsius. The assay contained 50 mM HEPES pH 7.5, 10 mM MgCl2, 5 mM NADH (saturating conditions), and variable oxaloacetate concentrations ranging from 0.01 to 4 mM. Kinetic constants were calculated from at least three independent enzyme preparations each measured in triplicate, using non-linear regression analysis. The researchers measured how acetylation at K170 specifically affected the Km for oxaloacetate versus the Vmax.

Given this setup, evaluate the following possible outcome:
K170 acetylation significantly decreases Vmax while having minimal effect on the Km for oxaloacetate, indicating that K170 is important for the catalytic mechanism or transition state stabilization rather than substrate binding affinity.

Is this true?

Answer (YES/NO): YES